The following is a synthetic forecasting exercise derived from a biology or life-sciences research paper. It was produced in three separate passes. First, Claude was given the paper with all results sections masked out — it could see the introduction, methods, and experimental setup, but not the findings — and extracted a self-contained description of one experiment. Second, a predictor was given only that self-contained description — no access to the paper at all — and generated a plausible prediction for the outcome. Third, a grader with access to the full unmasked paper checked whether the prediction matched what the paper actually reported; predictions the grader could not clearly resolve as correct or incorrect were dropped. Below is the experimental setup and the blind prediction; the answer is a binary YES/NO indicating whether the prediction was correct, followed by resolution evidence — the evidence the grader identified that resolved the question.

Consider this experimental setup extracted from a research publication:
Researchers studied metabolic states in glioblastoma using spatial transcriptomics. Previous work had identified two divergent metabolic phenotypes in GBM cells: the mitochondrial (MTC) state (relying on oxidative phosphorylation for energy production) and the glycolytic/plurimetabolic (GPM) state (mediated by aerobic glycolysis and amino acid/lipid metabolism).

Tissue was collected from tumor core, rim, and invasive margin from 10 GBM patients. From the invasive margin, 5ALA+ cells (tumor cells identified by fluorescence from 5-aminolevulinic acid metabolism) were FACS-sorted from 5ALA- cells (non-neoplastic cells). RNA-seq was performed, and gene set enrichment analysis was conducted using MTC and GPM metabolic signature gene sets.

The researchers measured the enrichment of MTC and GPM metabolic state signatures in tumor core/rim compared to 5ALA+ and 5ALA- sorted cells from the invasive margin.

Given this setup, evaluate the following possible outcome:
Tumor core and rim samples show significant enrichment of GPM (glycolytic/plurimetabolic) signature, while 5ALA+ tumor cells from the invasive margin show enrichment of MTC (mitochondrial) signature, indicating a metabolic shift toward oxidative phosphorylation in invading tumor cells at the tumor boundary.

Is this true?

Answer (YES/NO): NO